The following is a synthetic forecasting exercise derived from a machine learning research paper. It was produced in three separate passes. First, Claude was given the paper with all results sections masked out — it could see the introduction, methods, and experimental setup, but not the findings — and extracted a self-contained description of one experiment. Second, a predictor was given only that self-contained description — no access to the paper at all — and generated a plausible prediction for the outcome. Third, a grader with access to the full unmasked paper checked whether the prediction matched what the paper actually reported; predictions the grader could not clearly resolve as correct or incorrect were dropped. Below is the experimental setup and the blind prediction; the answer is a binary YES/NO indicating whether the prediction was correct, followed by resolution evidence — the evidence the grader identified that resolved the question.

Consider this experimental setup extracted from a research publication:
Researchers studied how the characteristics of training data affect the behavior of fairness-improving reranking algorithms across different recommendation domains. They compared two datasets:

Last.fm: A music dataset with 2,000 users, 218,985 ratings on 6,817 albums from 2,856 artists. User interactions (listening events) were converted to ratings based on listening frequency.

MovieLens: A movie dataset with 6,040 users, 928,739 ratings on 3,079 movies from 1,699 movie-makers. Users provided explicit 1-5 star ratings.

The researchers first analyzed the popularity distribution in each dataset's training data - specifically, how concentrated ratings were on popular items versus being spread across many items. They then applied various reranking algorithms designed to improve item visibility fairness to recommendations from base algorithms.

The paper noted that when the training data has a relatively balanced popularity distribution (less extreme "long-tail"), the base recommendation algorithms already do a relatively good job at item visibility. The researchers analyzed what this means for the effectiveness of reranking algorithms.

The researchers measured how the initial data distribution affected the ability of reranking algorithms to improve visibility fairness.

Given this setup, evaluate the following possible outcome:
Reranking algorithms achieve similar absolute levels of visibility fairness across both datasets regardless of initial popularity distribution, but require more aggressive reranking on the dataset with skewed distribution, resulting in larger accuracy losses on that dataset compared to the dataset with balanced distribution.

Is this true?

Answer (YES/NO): NO